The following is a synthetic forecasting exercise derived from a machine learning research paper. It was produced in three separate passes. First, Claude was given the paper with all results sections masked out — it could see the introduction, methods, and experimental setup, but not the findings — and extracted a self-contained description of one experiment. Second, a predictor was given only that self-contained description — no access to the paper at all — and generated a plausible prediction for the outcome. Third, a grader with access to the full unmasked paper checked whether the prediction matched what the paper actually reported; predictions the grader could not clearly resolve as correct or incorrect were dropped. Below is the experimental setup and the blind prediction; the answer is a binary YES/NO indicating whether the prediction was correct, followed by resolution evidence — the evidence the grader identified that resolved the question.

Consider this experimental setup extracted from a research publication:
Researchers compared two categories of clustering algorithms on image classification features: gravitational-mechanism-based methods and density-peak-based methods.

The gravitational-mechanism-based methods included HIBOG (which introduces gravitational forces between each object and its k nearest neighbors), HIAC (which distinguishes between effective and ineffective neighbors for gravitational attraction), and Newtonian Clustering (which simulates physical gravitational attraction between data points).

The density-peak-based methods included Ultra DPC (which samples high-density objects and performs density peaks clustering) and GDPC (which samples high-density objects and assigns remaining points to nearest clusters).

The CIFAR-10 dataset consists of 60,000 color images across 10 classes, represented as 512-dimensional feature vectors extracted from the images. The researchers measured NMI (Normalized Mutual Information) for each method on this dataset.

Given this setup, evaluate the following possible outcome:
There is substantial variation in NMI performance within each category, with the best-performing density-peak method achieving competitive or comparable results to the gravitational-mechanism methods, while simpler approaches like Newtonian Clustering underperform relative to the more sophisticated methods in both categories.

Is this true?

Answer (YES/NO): NO